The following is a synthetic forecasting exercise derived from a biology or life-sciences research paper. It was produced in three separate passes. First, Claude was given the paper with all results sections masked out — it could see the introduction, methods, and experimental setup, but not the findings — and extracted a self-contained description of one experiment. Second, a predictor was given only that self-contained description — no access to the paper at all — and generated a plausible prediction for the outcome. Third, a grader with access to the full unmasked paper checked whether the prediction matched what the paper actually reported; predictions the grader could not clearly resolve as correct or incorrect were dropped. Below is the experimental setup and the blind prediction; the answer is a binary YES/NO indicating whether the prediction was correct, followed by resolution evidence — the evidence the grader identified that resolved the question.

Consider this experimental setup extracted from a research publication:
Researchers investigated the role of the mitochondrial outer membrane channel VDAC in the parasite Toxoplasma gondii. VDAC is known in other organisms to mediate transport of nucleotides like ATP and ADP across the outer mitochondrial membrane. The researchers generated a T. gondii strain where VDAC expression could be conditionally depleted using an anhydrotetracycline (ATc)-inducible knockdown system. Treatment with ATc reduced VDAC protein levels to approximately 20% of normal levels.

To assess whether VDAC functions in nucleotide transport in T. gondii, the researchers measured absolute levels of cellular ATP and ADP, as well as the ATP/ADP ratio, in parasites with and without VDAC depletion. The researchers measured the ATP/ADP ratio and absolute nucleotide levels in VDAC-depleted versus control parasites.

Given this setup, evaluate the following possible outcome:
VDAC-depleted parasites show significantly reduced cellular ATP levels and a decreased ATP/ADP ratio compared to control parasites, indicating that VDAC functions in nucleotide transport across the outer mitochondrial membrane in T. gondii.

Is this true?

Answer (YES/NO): NO